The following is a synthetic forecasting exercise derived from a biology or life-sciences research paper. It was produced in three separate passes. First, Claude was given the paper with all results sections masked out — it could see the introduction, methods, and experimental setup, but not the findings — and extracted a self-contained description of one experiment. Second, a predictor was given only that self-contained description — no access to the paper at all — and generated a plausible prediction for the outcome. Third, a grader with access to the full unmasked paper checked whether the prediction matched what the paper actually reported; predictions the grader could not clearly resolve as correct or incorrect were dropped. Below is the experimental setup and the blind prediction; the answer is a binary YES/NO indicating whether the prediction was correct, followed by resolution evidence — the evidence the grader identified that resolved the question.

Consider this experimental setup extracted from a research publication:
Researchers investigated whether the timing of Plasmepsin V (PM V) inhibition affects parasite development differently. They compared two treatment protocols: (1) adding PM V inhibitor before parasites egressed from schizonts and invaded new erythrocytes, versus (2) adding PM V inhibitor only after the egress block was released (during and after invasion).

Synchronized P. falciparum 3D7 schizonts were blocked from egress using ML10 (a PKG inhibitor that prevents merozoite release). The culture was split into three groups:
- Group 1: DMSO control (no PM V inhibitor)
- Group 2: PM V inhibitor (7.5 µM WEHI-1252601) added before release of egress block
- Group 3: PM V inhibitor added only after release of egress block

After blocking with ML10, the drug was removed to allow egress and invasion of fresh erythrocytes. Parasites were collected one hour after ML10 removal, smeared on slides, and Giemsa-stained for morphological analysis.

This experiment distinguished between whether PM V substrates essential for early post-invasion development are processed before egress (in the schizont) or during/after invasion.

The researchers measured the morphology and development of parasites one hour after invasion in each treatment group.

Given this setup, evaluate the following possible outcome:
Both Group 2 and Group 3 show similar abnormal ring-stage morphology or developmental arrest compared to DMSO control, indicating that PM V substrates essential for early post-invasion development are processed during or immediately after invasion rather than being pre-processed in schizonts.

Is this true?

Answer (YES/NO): NO